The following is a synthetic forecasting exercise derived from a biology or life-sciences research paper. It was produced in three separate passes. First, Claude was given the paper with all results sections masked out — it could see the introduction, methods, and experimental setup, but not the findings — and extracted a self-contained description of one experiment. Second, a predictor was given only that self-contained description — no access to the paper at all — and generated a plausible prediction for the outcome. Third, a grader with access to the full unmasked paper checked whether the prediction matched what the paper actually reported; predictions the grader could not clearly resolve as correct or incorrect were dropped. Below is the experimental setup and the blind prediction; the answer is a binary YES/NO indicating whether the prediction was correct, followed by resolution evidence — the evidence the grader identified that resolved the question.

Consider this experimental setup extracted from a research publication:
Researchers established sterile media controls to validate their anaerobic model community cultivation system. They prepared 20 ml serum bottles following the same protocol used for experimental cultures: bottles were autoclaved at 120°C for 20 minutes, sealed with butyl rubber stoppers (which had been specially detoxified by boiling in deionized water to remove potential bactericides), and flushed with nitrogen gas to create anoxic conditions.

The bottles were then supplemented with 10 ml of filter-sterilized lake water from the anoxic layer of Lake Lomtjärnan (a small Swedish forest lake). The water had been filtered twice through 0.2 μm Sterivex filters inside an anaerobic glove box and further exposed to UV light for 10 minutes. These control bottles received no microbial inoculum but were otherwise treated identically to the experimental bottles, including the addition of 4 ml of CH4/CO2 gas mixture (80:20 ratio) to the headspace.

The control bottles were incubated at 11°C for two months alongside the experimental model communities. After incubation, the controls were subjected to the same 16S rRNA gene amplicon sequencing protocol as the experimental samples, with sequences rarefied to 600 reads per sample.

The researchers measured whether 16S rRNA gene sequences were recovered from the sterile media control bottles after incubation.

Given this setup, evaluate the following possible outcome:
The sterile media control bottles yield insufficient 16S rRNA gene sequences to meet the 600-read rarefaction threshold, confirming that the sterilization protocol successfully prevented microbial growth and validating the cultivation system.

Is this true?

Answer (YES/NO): NO